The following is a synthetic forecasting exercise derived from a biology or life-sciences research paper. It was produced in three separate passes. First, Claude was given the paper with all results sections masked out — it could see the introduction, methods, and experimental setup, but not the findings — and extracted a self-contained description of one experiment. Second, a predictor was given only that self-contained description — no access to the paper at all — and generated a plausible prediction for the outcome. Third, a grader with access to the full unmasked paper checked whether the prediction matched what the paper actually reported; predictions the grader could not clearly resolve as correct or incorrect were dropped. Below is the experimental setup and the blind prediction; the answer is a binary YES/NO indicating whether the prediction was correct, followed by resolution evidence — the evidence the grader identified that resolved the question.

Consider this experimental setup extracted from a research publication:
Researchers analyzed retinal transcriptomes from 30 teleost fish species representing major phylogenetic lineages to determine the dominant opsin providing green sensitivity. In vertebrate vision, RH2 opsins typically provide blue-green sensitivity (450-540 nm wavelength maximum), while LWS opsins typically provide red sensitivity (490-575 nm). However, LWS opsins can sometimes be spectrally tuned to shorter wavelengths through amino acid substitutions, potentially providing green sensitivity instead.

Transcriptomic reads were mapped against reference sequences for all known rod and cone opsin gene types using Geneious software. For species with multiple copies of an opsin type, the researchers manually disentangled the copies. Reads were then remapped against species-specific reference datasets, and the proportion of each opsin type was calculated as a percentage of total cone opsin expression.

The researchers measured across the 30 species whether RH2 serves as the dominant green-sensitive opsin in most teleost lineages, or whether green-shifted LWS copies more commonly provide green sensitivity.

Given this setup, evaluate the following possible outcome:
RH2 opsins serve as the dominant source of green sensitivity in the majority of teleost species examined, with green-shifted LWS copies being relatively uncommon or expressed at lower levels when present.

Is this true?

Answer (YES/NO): YES